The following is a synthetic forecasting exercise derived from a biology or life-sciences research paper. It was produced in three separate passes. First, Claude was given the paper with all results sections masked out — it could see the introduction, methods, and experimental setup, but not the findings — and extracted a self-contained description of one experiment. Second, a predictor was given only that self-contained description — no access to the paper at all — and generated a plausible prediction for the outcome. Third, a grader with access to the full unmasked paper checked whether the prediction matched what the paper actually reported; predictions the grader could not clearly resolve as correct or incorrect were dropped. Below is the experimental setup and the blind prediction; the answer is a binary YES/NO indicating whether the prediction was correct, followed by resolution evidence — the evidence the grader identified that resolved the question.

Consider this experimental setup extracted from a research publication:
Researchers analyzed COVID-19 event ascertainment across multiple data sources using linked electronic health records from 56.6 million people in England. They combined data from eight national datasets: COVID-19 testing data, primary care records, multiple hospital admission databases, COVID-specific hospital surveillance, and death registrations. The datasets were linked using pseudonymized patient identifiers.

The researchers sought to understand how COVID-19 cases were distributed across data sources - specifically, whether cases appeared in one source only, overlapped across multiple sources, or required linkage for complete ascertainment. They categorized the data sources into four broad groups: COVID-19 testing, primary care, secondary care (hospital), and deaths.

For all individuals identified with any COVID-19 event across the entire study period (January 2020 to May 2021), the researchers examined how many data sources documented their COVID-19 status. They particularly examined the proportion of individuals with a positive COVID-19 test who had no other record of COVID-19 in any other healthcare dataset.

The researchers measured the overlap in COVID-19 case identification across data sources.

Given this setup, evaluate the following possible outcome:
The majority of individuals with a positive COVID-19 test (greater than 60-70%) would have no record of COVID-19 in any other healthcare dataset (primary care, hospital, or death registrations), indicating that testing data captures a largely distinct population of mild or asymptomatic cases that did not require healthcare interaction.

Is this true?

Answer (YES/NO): NO